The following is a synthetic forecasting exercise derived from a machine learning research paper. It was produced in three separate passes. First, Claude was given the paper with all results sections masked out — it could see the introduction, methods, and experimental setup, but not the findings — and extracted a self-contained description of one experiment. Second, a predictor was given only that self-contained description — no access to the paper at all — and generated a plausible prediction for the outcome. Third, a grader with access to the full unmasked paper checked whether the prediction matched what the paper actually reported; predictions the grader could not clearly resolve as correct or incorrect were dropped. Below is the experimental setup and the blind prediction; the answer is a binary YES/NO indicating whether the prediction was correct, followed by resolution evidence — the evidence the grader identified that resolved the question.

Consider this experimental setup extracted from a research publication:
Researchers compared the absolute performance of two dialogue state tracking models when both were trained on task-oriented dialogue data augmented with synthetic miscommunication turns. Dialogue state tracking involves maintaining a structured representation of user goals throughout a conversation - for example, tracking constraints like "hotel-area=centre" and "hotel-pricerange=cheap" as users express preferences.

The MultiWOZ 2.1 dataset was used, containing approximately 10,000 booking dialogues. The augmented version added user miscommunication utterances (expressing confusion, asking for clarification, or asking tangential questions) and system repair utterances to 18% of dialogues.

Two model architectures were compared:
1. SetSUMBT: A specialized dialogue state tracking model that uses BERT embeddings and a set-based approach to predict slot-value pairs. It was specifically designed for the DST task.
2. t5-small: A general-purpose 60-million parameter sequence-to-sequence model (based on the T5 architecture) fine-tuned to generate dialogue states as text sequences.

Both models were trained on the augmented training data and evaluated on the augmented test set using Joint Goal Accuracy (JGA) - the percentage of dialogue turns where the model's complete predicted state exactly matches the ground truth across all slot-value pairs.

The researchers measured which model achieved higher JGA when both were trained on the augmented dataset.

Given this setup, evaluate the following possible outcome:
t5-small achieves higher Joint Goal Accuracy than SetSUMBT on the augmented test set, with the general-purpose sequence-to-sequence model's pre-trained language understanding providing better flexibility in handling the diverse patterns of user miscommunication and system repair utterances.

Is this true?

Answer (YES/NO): YES